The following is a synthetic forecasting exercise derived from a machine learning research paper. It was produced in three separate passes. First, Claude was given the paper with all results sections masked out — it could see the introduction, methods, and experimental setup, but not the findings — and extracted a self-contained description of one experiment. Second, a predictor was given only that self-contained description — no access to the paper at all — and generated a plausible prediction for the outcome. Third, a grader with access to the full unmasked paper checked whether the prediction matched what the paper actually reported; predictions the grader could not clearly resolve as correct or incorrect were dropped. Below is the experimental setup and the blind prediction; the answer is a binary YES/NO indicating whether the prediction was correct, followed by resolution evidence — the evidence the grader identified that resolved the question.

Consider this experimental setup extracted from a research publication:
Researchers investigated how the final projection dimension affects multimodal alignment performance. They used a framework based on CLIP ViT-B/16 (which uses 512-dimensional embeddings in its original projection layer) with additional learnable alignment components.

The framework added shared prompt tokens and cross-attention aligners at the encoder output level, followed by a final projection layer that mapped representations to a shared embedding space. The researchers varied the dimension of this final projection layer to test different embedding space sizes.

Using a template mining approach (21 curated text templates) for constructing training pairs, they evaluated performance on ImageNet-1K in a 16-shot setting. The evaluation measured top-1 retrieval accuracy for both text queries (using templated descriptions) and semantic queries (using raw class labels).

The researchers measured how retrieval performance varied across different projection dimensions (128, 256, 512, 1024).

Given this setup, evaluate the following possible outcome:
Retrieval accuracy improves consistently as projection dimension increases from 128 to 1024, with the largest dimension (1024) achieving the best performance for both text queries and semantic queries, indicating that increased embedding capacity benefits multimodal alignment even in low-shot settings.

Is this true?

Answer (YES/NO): NO